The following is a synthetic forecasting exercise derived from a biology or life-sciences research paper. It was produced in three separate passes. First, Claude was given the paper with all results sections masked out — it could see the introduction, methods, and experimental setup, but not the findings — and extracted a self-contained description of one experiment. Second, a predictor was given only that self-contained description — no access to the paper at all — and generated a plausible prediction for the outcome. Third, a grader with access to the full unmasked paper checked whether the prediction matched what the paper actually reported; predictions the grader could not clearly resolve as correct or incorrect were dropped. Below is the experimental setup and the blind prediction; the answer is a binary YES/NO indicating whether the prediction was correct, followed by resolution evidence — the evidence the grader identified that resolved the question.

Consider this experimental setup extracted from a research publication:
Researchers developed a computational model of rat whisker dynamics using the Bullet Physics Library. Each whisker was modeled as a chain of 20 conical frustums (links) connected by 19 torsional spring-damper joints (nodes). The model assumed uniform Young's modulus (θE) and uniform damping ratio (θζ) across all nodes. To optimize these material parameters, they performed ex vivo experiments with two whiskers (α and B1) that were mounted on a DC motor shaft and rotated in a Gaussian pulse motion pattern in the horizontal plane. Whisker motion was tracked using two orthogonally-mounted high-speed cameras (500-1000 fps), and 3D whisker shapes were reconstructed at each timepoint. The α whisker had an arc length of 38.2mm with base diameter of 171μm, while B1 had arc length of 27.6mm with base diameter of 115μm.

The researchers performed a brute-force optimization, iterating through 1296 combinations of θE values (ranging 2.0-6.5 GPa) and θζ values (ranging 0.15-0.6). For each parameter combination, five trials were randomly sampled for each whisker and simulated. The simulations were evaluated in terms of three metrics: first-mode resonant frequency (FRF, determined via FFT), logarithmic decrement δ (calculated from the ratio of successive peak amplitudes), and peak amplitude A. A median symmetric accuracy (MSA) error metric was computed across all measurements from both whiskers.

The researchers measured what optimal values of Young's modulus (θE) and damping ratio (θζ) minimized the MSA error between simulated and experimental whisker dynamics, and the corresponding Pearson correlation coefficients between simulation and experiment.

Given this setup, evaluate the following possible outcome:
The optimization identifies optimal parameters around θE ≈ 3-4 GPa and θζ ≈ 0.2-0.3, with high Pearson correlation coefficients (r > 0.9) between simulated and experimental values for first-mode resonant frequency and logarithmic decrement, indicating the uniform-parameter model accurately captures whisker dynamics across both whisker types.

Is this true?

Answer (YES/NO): NO